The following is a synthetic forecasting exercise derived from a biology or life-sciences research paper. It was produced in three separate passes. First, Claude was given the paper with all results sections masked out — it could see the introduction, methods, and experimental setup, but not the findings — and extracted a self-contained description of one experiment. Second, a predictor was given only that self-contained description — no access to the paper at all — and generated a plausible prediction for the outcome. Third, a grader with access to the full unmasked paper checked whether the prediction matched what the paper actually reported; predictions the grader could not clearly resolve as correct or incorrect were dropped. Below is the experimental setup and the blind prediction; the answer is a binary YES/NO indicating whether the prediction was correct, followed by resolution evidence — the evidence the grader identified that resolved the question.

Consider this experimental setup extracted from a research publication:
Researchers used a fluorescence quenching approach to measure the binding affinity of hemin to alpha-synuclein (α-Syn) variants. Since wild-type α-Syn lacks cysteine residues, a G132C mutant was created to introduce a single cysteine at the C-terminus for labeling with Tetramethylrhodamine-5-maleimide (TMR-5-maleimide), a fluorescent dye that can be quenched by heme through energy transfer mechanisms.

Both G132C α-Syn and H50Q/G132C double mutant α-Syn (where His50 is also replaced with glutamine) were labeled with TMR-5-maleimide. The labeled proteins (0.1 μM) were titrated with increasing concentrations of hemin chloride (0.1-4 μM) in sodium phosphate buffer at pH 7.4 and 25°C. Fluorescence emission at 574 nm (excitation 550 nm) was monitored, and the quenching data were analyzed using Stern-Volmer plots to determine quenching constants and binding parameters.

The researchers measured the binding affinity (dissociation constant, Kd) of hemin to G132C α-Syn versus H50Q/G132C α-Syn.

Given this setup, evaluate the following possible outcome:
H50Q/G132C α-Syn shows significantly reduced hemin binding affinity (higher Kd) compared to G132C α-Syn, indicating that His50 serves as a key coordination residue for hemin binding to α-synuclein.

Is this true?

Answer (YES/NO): NO